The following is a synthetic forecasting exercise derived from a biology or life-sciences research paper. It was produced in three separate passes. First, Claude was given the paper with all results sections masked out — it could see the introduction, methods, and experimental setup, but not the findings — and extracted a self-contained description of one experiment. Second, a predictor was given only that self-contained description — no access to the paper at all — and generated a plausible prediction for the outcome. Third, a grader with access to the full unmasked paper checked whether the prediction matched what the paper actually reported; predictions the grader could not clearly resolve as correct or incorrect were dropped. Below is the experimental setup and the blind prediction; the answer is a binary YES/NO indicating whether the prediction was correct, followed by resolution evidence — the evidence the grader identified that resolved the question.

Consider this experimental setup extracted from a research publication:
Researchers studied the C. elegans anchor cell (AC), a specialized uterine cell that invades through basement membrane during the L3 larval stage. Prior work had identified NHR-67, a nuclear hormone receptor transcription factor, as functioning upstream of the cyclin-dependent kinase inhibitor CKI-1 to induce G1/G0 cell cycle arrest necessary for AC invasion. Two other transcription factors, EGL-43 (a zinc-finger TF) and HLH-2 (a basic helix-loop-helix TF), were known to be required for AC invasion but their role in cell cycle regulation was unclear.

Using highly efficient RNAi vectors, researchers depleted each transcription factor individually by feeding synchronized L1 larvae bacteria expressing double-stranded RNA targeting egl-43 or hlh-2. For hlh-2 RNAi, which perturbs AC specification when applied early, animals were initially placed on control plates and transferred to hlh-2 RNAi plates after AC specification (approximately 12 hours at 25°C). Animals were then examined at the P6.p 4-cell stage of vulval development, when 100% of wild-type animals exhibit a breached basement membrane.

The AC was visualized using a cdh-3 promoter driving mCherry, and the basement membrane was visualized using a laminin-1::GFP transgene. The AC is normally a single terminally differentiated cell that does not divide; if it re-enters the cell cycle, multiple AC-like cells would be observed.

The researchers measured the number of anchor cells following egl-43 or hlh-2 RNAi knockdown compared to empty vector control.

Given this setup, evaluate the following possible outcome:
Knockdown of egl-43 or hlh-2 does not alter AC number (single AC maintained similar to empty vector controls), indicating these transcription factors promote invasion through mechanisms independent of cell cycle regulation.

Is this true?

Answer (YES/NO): NO